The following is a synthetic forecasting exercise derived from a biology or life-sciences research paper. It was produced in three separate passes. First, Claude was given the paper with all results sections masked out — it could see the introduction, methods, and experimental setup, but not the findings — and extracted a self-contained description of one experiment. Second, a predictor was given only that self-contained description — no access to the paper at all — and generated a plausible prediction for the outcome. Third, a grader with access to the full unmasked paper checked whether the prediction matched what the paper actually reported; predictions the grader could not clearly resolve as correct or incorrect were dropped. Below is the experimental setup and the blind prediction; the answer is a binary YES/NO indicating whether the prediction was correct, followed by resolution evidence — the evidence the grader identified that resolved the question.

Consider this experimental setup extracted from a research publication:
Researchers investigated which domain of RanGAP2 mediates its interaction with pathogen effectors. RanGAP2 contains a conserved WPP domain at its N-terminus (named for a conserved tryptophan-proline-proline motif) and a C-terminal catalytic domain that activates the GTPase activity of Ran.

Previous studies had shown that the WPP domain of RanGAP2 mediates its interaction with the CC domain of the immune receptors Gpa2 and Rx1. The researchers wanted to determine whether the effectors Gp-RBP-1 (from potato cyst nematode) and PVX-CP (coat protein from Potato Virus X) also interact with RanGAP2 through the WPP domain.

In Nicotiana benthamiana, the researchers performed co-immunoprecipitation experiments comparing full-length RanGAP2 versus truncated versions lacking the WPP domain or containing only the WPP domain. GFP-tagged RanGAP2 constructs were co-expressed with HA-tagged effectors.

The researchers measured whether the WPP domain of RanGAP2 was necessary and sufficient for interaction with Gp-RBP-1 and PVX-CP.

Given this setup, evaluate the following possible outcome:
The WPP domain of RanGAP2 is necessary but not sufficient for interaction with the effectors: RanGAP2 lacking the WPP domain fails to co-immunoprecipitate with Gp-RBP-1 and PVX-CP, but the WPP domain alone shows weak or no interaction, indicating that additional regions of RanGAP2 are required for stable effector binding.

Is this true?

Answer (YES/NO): NO